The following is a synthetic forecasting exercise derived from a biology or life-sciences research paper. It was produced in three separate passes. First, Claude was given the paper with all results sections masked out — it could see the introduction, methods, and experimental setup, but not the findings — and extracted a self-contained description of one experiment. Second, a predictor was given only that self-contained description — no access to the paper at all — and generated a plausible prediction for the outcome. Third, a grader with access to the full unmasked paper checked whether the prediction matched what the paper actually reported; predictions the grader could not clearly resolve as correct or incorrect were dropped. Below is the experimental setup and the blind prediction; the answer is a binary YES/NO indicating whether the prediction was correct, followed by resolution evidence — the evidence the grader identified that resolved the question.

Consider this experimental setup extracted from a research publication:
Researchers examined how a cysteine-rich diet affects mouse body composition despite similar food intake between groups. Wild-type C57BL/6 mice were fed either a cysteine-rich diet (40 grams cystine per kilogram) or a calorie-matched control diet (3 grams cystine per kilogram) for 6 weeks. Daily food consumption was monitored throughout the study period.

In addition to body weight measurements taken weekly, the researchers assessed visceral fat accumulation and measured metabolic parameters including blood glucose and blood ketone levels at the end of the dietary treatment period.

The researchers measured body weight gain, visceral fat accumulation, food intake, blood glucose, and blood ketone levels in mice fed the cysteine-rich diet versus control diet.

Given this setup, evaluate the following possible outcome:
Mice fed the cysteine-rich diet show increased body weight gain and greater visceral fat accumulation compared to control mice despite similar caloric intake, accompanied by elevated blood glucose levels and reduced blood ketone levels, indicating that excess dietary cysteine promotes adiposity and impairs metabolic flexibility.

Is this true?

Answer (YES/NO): NO